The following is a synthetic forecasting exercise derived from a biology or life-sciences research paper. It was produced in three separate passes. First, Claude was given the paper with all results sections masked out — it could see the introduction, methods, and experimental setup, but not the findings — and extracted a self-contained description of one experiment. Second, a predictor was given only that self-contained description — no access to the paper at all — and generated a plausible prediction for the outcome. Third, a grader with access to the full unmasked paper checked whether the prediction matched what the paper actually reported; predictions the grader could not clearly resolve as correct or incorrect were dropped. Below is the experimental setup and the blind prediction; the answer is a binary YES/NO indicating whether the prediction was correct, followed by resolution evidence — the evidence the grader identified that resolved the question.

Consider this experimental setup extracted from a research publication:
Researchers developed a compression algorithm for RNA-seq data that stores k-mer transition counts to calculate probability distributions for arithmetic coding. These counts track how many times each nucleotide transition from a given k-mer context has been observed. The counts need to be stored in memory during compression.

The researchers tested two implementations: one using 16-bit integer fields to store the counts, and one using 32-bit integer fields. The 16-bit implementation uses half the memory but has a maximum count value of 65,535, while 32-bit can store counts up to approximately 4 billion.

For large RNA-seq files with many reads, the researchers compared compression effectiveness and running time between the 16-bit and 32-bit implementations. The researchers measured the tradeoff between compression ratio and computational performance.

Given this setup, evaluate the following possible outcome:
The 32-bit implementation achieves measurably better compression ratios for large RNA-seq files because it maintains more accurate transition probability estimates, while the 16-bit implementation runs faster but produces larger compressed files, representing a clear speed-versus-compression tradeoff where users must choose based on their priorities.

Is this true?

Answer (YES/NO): YES